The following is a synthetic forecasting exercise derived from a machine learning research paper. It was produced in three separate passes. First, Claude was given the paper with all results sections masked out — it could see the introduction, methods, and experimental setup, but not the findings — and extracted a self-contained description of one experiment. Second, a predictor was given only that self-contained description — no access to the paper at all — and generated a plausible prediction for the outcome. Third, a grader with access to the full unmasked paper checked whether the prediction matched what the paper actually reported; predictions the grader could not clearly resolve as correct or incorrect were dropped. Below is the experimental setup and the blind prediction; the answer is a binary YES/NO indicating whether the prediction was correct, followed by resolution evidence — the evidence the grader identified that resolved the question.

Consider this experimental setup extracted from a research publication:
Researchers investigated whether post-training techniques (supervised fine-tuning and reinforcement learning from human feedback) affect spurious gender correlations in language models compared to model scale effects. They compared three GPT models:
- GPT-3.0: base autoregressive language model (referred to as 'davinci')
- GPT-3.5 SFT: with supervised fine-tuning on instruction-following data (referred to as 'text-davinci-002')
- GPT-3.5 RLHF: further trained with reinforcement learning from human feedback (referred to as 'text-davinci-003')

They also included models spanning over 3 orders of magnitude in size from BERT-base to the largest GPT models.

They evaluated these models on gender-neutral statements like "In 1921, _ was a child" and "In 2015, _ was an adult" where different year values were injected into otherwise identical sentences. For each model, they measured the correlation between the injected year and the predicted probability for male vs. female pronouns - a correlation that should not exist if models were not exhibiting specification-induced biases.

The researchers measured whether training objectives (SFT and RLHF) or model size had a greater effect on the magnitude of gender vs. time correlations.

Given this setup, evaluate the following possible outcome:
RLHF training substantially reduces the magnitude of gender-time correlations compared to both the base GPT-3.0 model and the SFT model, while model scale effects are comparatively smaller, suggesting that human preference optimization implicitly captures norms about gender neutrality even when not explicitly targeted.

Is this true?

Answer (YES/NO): NO